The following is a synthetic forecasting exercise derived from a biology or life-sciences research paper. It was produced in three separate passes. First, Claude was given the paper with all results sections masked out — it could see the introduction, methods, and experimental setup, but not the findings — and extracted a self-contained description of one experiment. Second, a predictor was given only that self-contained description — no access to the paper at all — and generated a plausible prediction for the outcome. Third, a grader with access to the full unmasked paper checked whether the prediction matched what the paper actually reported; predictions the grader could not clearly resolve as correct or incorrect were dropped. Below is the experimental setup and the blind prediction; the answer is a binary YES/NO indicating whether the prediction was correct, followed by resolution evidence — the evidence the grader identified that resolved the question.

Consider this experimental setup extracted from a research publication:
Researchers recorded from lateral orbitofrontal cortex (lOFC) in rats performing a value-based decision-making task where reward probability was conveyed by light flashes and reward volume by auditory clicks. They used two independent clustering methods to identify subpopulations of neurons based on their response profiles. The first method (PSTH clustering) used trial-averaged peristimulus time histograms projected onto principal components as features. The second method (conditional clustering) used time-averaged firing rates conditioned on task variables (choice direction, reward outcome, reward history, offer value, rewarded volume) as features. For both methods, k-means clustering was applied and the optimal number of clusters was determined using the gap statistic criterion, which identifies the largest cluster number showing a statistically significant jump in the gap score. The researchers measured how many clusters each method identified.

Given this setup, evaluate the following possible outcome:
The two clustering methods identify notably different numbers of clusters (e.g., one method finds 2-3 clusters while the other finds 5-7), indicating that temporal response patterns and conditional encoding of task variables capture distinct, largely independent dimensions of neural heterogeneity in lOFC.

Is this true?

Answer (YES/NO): NO